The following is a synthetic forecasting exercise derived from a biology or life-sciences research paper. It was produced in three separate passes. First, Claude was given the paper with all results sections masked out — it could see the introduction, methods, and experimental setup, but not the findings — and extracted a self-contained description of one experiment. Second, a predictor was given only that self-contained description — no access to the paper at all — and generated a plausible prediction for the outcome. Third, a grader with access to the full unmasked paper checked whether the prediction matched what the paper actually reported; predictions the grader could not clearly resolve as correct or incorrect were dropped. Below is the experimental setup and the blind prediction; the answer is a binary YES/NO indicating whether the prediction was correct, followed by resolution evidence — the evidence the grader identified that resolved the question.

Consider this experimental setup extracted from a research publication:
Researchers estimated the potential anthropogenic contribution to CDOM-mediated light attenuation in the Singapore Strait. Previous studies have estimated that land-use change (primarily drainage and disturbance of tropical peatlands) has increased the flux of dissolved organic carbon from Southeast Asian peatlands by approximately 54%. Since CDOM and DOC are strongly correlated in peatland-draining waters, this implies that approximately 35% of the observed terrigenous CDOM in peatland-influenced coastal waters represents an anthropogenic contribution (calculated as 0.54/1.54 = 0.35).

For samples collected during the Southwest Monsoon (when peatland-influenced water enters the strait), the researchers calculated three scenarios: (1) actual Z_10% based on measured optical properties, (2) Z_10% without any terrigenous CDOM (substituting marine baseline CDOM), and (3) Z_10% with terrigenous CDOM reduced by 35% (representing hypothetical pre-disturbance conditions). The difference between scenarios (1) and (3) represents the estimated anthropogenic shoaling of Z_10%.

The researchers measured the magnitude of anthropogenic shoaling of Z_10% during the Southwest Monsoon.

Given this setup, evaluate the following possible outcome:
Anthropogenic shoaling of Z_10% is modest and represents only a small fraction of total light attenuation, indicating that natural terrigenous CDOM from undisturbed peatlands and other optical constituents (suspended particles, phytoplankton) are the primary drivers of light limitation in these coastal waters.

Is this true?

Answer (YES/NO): NO